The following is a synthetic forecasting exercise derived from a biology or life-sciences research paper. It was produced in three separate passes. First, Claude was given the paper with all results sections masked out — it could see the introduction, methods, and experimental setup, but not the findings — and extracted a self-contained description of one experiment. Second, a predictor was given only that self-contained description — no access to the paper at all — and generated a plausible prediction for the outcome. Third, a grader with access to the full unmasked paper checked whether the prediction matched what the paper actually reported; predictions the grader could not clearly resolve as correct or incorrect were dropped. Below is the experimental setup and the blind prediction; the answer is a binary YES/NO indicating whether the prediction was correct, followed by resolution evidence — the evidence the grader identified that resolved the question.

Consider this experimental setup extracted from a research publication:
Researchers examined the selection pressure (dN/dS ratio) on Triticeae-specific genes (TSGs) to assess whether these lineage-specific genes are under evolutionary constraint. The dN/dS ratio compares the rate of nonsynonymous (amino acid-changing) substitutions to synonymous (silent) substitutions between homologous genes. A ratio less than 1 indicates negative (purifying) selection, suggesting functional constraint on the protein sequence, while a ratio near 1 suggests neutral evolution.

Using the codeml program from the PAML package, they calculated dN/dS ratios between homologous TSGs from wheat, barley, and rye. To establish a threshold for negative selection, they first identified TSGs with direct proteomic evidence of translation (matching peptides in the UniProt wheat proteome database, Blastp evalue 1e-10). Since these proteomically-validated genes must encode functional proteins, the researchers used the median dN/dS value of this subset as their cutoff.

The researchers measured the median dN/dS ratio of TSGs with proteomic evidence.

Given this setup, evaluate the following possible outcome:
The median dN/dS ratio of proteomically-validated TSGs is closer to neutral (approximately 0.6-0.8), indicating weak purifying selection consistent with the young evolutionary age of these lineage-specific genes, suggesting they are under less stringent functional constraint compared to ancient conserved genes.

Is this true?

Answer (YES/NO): NO